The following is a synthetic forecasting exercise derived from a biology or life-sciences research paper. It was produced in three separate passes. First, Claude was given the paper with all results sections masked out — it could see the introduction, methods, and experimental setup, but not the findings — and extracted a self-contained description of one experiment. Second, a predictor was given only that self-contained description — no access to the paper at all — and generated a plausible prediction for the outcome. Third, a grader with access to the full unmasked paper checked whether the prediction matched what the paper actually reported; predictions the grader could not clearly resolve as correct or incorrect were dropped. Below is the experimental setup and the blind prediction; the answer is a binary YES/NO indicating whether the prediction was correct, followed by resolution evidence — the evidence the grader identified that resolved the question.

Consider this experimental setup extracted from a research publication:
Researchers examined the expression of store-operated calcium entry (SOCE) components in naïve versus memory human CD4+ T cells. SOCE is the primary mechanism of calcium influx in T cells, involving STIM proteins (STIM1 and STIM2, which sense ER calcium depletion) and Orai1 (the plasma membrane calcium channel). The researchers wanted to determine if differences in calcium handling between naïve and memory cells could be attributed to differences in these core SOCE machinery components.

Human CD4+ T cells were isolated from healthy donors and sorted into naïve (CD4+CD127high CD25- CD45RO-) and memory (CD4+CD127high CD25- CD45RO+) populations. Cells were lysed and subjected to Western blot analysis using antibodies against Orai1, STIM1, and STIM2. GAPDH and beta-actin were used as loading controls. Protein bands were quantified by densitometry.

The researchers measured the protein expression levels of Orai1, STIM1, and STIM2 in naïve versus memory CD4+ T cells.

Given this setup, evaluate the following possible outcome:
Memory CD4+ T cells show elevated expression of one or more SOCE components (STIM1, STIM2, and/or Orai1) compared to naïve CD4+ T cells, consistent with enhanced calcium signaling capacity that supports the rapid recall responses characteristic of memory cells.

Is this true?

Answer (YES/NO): NO